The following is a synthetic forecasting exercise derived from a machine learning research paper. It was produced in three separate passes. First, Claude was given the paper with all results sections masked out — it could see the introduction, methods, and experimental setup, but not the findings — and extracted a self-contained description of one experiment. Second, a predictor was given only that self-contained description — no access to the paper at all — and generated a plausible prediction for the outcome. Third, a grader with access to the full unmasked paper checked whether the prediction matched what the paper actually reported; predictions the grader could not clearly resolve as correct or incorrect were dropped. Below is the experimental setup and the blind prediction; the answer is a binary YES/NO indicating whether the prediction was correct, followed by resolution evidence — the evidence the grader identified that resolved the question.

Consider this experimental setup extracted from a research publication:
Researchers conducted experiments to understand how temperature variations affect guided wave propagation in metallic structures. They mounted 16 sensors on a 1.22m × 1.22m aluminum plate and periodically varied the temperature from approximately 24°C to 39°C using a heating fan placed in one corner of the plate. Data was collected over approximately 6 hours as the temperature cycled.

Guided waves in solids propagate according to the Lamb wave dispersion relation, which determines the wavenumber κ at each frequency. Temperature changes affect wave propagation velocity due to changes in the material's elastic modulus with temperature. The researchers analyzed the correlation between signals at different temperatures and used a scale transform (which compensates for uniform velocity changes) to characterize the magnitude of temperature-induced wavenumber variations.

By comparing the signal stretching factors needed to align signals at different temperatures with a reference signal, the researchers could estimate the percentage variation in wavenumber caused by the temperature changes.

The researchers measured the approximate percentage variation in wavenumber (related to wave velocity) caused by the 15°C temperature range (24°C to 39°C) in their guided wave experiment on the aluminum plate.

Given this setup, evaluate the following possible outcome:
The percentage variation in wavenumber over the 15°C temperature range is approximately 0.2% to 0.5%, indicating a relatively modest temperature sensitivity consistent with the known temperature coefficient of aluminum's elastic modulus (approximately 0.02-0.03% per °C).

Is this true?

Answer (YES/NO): NO